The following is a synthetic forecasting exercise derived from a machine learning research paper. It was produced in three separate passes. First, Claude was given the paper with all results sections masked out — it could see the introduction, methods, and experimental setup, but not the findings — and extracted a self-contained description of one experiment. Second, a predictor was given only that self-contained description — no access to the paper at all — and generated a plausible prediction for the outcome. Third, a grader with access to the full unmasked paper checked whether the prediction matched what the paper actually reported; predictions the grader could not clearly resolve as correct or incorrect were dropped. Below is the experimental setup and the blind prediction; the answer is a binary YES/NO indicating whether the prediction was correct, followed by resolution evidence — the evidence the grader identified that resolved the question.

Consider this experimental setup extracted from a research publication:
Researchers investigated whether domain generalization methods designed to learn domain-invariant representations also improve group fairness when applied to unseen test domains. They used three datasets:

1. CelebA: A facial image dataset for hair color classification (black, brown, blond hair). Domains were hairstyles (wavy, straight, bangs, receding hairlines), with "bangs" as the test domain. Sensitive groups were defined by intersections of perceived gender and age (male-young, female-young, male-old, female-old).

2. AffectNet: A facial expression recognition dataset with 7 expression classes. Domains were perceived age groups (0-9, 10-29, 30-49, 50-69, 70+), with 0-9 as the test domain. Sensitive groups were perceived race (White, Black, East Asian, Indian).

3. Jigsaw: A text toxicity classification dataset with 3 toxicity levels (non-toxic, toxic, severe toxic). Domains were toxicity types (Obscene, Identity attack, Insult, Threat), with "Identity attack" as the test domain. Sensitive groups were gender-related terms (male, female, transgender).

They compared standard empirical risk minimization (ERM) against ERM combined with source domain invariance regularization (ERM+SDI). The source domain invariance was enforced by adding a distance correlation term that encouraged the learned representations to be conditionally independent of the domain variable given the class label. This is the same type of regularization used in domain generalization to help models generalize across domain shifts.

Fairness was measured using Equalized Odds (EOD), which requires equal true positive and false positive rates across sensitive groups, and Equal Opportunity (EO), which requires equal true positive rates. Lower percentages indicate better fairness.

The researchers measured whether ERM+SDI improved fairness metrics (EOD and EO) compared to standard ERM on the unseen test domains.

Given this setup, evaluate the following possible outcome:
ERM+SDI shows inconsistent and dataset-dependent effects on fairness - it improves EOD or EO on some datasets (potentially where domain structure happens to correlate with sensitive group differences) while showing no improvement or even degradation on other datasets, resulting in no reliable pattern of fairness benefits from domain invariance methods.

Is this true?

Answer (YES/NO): YES